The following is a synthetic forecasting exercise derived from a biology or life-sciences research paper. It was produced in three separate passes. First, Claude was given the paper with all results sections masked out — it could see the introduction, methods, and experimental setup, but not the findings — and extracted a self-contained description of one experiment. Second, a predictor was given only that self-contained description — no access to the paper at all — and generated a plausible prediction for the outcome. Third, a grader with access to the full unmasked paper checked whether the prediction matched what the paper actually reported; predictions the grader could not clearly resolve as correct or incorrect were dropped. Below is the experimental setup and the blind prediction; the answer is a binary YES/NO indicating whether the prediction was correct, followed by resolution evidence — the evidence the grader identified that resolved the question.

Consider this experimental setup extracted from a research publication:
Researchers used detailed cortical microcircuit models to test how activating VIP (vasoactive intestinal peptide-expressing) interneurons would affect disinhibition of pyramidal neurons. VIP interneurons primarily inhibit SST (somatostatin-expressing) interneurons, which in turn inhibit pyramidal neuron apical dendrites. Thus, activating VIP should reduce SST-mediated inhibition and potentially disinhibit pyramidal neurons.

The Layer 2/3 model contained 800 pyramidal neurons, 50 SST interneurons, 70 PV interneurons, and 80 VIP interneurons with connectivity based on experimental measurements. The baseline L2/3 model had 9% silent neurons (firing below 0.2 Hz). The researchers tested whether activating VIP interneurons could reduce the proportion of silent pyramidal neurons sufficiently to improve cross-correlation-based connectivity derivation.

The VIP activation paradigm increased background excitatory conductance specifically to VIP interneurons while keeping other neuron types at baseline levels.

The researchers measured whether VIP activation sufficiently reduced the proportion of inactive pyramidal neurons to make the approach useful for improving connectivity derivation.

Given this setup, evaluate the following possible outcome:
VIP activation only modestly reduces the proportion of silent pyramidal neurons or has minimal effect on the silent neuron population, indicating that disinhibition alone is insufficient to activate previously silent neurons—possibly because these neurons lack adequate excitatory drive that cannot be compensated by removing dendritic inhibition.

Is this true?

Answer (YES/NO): YES